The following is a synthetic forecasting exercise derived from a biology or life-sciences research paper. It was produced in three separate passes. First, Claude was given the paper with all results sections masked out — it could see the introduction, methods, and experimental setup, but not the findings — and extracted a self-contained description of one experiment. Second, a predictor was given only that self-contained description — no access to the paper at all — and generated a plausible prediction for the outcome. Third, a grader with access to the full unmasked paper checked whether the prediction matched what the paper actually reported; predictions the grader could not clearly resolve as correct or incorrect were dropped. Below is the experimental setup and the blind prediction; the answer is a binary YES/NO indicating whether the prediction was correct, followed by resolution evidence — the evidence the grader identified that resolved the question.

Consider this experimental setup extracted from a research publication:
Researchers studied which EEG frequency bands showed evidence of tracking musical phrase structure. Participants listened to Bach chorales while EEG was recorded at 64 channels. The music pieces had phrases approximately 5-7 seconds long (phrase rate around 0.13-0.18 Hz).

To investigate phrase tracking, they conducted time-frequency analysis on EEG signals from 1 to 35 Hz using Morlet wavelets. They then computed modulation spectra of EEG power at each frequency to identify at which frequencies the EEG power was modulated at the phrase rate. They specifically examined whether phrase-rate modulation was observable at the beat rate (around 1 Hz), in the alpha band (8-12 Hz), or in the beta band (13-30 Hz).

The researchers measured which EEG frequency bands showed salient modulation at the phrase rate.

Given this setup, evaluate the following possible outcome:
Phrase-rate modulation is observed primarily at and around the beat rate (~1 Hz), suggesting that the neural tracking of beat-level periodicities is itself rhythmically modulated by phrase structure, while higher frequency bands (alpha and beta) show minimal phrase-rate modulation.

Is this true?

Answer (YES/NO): YES